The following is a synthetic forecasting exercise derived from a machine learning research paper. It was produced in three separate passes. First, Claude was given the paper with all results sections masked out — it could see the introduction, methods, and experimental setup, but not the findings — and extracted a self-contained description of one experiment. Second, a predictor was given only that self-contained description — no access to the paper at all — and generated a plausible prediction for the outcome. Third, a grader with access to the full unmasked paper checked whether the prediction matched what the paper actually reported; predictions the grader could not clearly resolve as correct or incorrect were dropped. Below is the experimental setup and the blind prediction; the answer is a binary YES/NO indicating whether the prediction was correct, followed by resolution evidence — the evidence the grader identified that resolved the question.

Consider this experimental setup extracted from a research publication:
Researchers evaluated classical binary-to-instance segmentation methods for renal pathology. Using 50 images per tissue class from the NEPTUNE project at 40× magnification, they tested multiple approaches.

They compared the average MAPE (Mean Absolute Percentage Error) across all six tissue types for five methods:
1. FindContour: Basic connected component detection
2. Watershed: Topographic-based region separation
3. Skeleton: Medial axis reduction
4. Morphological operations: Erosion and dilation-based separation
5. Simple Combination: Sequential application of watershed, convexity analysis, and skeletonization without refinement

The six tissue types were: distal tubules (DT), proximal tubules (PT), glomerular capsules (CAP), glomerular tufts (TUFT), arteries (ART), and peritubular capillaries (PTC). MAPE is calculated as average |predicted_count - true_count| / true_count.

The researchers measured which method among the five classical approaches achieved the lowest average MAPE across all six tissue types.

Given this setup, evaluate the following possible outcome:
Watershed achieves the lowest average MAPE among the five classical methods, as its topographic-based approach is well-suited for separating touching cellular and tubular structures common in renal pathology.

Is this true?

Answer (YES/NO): NO